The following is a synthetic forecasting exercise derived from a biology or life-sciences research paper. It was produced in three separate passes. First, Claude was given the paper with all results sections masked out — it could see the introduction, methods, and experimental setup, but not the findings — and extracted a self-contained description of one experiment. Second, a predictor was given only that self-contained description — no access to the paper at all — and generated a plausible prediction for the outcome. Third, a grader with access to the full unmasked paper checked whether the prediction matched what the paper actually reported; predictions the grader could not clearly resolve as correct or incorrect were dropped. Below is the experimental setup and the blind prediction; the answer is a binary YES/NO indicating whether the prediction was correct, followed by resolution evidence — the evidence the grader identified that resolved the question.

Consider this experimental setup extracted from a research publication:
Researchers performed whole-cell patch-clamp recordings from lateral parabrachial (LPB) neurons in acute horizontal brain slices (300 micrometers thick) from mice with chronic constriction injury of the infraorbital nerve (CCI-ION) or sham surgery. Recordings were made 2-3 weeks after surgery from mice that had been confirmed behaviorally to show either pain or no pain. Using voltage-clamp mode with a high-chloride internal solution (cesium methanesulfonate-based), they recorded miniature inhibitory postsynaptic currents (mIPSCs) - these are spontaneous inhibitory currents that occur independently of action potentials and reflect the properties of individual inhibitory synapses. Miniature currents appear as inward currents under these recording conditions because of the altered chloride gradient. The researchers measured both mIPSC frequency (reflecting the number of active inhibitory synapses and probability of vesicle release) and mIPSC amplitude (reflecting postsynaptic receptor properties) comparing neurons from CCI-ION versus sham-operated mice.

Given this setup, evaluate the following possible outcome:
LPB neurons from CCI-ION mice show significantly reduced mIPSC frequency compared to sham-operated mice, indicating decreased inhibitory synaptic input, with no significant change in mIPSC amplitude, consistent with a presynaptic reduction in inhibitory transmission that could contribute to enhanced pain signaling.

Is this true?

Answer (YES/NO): YES